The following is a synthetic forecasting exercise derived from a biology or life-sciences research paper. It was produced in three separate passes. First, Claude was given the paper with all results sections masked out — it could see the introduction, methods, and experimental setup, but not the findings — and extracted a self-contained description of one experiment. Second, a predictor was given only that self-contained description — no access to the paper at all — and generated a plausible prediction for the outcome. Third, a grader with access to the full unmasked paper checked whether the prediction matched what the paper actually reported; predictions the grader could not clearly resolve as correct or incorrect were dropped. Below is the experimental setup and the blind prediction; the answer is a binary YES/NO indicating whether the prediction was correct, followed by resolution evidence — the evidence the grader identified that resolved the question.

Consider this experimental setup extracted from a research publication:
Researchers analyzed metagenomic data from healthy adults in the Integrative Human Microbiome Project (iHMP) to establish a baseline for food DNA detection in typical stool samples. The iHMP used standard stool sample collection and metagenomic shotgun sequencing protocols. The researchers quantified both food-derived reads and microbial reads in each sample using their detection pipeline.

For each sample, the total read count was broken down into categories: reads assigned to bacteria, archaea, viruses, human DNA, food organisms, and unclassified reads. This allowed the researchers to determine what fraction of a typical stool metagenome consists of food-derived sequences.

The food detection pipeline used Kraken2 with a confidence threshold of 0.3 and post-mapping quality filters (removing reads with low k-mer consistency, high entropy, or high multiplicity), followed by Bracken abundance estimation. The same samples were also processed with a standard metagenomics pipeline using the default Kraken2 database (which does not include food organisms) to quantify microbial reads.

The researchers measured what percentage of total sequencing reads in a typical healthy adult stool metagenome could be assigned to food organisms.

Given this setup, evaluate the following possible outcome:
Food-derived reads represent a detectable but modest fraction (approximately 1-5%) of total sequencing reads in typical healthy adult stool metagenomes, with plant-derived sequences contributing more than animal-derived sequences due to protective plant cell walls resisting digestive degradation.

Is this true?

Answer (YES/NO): NO